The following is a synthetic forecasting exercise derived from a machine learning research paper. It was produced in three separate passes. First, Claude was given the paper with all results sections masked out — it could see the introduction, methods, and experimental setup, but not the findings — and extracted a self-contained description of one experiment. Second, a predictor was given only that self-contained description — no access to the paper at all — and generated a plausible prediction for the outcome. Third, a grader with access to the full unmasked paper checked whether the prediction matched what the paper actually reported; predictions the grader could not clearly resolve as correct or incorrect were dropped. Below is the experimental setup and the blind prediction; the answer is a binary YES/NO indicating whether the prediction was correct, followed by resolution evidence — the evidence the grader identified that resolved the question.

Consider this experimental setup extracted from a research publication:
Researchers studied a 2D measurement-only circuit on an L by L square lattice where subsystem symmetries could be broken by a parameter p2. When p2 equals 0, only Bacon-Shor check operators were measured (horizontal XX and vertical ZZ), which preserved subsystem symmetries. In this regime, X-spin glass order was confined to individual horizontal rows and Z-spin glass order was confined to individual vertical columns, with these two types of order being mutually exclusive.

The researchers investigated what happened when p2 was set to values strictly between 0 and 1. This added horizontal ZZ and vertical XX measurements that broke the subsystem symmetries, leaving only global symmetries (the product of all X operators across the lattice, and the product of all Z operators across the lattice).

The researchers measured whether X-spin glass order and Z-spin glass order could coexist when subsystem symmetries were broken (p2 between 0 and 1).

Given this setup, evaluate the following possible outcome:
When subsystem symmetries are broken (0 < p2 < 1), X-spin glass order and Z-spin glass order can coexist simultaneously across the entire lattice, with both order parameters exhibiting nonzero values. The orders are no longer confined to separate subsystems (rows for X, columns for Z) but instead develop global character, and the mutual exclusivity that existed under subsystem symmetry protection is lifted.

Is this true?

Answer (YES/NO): YES